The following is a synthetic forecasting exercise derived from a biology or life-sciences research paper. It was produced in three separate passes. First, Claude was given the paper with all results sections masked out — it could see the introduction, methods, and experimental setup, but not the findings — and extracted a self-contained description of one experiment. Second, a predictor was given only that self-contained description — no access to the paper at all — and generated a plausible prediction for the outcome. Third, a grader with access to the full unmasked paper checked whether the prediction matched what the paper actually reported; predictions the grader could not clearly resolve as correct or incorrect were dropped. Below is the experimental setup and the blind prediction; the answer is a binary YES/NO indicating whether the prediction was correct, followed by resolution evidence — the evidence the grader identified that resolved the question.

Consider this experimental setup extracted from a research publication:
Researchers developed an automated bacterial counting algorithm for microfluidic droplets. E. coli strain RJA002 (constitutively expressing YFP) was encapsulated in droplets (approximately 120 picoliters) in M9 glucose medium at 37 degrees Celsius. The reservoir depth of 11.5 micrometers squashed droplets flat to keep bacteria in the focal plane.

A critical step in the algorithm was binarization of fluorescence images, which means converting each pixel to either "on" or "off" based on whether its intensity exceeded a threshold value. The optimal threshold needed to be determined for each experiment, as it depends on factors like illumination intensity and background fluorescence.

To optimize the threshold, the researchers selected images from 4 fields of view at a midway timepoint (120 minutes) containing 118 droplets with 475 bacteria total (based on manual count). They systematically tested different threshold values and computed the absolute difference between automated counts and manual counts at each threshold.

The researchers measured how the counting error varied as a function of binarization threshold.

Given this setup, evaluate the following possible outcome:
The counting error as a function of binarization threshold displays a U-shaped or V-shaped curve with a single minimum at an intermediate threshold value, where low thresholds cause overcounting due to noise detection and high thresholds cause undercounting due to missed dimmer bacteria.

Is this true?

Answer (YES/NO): YES